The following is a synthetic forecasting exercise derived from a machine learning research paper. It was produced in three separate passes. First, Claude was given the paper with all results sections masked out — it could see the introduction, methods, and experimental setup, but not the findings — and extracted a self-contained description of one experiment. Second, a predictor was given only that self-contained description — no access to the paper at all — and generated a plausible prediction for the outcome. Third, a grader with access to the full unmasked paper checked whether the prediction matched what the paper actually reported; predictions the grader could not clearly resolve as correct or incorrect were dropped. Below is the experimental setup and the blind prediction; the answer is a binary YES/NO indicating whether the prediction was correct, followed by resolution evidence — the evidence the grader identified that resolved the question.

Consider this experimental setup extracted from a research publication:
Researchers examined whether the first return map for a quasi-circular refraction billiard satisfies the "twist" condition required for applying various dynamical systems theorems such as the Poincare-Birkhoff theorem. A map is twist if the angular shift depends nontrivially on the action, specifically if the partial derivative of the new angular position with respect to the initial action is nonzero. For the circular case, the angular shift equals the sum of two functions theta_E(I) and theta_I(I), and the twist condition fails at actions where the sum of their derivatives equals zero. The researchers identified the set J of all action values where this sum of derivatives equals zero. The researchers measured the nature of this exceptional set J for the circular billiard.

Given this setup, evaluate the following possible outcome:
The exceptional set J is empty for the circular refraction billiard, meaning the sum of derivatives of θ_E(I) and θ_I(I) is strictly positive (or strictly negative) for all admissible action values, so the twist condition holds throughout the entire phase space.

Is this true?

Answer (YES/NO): NO